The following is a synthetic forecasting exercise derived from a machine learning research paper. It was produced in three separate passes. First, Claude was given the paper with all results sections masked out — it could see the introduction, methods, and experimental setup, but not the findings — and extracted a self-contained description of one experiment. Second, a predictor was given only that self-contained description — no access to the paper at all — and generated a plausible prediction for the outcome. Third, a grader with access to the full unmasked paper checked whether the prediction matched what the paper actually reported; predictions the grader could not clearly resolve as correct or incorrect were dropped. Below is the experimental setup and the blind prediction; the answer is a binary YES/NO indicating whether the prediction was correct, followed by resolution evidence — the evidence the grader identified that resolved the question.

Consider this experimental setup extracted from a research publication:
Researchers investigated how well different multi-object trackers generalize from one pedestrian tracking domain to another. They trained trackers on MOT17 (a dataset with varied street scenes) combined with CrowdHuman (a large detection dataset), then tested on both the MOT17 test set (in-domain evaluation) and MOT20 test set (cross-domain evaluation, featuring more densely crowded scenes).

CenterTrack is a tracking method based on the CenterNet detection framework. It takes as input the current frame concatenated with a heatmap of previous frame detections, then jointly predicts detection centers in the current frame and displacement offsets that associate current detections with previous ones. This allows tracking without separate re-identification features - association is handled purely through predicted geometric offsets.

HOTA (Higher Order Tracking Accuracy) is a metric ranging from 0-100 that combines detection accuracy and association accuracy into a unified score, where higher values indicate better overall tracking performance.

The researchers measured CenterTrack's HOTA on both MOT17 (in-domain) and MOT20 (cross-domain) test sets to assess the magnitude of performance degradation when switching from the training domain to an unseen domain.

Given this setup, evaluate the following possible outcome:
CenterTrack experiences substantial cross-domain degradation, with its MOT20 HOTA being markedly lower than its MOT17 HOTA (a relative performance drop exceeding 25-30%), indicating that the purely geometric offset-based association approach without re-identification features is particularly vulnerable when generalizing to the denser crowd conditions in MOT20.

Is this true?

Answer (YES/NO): YES